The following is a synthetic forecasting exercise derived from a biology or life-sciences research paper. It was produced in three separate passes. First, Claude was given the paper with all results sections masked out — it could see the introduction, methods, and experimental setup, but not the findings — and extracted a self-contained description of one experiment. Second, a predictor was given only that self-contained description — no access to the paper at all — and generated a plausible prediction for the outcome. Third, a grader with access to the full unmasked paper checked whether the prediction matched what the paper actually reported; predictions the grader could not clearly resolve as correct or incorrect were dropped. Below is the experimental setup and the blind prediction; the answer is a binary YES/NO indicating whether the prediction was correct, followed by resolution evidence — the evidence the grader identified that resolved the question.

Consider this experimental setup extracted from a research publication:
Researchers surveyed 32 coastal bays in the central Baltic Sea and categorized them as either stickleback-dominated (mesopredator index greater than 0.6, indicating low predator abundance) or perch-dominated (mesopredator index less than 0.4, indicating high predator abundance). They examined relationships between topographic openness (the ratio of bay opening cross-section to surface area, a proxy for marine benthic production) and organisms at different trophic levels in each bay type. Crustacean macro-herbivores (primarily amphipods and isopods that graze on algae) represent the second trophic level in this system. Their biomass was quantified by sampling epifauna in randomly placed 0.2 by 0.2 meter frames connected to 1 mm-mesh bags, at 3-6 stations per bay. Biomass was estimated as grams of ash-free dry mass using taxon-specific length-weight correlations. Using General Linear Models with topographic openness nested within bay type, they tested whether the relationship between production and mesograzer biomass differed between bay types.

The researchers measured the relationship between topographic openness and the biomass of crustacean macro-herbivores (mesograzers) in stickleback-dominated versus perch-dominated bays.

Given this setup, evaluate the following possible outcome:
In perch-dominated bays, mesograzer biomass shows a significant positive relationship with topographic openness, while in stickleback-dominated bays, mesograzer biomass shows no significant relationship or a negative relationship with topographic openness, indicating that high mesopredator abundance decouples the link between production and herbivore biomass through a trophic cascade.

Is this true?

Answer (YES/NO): YES